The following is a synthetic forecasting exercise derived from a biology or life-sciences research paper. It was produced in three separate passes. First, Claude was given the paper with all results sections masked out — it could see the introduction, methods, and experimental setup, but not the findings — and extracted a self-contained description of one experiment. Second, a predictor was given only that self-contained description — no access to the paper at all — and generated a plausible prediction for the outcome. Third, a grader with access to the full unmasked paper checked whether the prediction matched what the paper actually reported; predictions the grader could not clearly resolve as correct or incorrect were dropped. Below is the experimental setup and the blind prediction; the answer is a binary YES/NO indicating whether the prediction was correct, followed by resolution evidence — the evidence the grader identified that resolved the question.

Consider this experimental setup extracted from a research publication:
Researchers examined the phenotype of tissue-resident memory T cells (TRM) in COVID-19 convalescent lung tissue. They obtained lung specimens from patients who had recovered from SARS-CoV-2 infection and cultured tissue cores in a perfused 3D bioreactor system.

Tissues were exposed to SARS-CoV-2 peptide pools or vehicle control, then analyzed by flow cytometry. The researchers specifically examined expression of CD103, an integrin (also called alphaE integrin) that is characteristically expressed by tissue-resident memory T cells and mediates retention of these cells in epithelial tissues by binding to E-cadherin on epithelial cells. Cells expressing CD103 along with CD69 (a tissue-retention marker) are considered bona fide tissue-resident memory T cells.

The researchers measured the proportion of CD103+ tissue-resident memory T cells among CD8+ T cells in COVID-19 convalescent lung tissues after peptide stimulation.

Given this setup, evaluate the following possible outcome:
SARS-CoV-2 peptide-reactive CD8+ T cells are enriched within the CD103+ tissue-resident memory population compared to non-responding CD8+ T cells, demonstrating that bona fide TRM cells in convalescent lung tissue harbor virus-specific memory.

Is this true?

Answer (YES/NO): YES